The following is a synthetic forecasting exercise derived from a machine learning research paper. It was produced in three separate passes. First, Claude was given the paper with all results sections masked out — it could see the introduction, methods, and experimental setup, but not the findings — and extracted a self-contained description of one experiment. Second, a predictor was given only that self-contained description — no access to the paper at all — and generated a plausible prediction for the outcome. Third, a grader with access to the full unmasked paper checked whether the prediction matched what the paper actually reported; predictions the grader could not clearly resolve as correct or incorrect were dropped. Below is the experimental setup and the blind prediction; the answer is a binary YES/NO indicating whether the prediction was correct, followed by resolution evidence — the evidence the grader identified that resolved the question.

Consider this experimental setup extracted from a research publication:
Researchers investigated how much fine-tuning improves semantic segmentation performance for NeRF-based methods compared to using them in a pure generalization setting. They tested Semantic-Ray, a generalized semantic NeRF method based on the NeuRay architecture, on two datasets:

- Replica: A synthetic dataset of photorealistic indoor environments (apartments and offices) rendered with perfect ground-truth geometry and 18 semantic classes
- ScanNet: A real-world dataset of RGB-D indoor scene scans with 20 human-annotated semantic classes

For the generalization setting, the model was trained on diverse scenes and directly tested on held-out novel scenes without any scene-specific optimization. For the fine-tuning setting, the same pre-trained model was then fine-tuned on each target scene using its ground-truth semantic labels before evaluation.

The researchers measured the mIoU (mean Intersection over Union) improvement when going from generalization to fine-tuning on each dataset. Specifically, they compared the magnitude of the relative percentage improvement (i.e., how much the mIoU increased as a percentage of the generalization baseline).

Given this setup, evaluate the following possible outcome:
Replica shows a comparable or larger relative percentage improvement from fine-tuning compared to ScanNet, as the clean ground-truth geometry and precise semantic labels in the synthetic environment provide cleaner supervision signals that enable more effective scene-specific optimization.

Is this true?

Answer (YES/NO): YES